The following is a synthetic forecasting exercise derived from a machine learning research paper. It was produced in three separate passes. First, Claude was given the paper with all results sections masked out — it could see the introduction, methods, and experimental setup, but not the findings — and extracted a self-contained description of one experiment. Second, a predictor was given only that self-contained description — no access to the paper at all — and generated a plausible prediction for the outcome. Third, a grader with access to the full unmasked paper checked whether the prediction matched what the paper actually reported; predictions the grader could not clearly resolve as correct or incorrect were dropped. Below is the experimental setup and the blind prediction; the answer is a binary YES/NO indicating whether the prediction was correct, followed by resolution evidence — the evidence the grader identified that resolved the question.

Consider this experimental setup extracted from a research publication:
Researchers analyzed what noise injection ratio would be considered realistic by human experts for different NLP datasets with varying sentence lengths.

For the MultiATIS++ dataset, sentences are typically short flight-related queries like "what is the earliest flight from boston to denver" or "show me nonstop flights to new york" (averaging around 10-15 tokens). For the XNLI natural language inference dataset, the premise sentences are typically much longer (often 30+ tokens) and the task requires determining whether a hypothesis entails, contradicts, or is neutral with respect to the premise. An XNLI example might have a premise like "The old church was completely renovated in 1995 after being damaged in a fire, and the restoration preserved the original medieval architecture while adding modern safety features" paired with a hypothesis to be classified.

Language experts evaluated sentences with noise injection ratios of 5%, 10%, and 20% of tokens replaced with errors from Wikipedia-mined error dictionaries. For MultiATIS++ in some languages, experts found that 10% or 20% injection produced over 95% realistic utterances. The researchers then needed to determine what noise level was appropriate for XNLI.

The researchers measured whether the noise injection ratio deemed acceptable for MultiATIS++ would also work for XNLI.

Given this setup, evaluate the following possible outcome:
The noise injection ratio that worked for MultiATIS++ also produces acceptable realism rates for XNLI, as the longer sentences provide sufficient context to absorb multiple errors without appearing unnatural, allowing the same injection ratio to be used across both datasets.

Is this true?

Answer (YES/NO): NO